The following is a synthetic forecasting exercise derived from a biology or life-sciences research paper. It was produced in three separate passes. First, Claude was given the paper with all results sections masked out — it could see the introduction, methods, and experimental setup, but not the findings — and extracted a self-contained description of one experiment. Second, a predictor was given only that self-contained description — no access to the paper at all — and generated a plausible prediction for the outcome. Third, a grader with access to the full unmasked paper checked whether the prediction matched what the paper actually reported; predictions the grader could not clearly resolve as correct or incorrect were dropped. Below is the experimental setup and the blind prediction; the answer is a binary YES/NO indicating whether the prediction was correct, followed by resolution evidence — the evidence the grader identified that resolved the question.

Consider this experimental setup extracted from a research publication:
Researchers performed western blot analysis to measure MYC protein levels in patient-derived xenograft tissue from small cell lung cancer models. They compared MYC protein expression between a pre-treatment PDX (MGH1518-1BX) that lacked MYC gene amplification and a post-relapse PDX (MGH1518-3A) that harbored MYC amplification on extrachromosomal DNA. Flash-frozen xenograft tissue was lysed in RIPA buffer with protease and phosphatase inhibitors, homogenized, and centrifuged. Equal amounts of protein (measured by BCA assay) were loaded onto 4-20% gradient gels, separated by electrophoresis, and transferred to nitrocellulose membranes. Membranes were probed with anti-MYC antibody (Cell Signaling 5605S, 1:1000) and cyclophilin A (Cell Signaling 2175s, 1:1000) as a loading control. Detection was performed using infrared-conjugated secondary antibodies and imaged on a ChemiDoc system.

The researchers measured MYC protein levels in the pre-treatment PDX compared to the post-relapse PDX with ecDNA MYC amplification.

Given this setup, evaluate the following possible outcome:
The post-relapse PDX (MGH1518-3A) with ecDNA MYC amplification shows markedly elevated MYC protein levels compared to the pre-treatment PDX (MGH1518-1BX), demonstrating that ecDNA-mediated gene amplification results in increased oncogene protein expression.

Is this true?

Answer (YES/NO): YES